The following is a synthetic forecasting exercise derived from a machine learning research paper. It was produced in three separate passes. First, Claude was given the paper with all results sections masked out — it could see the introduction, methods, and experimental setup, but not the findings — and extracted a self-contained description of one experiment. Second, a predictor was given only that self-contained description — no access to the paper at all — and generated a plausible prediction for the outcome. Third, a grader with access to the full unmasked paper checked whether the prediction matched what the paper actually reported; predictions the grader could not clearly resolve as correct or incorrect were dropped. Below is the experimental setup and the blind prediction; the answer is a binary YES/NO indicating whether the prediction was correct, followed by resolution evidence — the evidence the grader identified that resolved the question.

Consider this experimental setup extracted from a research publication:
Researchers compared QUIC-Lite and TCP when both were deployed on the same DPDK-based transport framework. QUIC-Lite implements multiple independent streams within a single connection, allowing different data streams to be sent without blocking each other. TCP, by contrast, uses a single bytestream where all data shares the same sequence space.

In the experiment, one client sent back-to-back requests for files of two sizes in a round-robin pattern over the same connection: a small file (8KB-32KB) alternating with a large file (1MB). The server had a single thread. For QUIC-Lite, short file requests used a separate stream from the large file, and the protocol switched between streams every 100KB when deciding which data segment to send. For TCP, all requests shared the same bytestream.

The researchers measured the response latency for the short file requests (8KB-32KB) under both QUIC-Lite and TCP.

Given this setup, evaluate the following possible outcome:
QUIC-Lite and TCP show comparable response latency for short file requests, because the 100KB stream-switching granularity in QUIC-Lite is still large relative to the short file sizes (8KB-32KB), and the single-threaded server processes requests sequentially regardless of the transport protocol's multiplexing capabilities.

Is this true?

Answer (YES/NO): NO